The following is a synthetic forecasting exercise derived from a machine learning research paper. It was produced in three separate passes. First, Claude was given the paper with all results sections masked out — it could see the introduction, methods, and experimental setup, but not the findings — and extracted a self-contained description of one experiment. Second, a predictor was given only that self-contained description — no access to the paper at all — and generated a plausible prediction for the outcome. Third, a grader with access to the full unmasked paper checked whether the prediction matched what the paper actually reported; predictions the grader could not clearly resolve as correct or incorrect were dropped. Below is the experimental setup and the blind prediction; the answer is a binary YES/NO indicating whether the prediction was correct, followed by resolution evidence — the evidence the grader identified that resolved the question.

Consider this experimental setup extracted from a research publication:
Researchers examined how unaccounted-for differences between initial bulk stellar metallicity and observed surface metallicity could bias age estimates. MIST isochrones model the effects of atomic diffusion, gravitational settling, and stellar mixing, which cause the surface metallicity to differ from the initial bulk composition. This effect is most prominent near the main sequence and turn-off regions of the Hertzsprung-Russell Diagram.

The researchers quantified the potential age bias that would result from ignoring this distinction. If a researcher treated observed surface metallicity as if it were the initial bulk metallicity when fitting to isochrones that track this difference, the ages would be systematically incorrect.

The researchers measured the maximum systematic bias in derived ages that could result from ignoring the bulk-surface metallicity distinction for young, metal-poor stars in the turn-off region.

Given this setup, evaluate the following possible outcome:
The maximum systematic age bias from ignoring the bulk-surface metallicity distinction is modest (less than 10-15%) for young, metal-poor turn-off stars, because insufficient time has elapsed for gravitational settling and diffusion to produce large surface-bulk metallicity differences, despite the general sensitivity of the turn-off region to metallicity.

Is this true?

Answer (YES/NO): NO